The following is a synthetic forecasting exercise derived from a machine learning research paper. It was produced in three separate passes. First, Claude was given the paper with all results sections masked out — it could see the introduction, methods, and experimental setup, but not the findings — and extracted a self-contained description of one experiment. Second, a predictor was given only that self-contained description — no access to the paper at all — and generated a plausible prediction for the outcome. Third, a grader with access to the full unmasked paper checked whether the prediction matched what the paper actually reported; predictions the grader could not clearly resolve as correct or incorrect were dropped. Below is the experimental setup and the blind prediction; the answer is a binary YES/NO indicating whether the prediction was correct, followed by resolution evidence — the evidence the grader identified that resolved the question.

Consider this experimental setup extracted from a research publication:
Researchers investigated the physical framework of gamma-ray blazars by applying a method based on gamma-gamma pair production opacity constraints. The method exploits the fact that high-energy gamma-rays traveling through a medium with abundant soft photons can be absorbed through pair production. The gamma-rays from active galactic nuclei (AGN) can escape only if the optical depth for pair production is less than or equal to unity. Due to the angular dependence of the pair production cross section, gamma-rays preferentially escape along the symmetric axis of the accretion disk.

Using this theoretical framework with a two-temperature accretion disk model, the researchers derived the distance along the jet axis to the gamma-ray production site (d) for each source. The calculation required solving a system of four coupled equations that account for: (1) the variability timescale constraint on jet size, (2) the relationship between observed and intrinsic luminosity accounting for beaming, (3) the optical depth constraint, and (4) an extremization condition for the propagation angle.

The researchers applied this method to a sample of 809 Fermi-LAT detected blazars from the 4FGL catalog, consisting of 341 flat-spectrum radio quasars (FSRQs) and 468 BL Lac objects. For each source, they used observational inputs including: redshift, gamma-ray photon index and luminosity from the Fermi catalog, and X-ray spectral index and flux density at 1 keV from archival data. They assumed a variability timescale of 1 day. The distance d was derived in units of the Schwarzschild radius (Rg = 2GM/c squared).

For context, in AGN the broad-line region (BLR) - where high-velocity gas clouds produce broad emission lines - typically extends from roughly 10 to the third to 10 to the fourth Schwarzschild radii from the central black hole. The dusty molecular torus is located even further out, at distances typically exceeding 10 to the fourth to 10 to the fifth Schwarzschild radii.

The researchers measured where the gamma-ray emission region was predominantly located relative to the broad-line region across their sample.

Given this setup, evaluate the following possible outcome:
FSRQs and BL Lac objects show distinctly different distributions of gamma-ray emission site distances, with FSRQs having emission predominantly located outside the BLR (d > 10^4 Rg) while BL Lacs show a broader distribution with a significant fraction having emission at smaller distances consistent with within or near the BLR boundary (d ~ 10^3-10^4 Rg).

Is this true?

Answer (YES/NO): NO